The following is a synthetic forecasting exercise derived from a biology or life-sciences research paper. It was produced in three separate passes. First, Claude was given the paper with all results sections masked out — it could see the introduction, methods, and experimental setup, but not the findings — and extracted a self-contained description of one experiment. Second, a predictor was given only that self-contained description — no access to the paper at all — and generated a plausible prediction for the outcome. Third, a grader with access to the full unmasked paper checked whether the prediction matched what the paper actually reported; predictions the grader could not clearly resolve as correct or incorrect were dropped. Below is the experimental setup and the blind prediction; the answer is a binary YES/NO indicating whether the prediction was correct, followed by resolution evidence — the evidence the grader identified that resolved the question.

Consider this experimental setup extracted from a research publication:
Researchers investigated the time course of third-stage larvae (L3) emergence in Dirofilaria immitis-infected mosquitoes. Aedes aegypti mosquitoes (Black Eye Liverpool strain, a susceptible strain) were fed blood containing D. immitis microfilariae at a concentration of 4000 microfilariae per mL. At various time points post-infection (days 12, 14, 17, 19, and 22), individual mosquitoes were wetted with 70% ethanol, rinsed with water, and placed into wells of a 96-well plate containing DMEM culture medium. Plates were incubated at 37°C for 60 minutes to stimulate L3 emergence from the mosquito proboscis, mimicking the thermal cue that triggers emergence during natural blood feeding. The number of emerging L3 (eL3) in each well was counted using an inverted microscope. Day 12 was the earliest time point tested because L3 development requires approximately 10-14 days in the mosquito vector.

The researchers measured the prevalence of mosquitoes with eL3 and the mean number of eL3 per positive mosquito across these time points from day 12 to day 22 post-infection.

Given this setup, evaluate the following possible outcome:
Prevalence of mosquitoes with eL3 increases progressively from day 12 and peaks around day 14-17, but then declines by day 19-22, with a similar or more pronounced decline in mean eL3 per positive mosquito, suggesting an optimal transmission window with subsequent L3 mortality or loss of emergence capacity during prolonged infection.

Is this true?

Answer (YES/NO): NO